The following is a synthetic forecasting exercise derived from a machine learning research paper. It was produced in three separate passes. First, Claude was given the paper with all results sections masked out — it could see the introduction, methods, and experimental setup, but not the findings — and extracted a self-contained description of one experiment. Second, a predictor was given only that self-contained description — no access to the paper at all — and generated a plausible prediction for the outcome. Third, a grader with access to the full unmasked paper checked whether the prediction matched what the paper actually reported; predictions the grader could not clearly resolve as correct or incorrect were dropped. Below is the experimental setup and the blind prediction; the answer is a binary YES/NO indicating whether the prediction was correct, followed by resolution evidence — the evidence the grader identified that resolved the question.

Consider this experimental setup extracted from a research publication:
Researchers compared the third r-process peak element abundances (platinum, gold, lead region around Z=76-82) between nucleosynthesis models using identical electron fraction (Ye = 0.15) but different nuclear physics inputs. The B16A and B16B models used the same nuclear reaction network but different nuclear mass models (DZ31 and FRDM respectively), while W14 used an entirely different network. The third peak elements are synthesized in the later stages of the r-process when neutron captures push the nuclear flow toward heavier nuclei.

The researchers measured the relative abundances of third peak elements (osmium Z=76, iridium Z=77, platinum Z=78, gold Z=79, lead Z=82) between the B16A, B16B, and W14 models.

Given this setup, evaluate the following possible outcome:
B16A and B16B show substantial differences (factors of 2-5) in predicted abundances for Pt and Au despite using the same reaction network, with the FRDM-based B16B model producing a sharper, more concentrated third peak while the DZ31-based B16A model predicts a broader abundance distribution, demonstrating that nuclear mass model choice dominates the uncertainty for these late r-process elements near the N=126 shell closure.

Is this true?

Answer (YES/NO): NO